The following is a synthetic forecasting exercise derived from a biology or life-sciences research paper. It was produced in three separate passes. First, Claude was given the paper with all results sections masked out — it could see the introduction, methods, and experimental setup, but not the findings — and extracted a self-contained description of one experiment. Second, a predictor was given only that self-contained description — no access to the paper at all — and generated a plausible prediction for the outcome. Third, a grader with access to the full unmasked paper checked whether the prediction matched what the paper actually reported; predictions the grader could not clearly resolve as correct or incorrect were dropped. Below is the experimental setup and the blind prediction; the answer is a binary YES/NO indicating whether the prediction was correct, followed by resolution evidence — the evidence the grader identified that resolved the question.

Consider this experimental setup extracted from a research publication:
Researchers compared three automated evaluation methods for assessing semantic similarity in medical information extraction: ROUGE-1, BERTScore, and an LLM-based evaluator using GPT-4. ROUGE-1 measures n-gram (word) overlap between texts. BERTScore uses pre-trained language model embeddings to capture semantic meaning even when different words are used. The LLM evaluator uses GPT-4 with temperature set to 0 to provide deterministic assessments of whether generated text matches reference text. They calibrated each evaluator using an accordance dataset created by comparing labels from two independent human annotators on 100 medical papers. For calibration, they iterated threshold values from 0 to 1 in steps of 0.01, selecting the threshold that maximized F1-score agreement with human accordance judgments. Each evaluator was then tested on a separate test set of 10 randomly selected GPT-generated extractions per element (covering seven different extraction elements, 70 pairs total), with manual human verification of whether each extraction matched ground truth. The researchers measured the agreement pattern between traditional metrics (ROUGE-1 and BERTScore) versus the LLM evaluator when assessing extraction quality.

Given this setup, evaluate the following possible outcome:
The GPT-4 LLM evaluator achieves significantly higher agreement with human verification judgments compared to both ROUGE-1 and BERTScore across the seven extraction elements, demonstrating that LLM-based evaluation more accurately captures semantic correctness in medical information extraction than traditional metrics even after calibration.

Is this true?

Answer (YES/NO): NO